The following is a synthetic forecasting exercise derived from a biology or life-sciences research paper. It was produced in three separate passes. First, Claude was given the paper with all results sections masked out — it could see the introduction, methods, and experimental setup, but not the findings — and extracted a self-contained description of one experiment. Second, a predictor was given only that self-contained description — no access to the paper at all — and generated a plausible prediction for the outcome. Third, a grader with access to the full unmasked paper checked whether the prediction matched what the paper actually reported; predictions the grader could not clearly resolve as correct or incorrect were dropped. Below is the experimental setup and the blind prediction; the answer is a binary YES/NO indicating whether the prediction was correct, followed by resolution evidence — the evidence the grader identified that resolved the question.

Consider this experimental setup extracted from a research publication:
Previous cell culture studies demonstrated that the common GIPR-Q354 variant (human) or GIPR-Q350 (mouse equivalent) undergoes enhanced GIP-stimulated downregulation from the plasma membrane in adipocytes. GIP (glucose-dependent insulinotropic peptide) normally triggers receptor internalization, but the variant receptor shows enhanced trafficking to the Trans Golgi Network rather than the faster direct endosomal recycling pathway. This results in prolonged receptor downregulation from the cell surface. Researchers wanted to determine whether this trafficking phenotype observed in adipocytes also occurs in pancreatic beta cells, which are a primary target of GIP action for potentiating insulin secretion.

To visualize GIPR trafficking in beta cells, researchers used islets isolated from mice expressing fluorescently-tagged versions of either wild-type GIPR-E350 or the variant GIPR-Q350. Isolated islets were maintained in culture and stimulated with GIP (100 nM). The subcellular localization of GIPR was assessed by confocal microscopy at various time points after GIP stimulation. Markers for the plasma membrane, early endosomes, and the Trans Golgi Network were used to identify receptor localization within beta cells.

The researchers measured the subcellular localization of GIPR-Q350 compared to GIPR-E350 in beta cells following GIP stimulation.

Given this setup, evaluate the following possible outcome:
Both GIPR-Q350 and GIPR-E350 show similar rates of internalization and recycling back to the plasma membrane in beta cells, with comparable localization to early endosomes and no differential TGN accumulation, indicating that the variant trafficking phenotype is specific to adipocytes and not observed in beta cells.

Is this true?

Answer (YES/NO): NO